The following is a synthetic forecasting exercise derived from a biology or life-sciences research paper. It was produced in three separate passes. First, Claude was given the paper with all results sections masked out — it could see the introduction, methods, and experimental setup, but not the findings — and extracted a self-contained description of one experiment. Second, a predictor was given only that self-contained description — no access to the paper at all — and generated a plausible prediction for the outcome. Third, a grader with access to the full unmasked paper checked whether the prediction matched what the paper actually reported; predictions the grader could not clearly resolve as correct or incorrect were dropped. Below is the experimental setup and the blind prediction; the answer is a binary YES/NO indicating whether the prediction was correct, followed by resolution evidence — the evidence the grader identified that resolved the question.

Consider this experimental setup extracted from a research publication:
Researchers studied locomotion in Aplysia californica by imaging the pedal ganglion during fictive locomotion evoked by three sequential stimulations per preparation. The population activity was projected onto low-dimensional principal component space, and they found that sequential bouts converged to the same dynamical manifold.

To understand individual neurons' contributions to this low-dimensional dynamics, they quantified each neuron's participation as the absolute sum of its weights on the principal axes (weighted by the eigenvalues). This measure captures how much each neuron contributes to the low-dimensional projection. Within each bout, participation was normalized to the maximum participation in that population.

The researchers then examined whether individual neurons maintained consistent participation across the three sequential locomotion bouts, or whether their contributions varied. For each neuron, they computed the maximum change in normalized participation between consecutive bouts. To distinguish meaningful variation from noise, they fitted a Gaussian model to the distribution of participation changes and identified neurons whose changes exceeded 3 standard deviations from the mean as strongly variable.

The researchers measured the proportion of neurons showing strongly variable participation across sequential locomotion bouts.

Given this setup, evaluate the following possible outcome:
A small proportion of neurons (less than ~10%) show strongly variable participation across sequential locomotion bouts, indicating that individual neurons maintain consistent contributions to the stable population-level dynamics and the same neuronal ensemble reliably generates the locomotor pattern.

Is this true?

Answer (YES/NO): NO